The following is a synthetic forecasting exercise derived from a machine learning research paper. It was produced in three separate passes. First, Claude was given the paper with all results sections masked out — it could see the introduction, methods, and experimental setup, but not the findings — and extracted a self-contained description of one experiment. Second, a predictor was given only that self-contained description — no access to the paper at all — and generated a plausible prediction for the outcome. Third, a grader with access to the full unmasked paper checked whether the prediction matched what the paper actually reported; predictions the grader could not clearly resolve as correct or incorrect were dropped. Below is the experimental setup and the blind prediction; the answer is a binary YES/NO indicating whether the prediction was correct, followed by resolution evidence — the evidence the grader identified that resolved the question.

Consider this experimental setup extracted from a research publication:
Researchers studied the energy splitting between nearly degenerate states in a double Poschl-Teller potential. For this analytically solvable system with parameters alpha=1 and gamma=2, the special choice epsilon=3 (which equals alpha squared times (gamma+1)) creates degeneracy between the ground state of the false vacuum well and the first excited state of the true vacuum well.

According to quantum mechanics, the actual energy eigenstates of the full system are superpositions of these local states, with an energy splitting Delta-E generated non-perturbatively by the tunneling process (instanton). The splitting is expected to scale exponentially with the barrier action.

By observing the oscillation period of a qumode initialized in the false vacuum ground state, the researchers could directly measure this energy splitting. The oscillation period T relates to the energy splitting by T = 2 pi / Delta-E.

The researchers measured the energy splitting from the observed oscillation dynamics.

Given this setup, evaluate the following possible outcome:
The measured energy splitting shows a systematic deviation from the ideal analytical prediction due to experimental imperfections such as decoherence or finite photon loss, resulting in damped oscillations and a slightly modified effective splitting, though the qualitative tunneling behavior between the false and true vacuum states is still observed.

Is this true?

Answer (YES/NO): NO